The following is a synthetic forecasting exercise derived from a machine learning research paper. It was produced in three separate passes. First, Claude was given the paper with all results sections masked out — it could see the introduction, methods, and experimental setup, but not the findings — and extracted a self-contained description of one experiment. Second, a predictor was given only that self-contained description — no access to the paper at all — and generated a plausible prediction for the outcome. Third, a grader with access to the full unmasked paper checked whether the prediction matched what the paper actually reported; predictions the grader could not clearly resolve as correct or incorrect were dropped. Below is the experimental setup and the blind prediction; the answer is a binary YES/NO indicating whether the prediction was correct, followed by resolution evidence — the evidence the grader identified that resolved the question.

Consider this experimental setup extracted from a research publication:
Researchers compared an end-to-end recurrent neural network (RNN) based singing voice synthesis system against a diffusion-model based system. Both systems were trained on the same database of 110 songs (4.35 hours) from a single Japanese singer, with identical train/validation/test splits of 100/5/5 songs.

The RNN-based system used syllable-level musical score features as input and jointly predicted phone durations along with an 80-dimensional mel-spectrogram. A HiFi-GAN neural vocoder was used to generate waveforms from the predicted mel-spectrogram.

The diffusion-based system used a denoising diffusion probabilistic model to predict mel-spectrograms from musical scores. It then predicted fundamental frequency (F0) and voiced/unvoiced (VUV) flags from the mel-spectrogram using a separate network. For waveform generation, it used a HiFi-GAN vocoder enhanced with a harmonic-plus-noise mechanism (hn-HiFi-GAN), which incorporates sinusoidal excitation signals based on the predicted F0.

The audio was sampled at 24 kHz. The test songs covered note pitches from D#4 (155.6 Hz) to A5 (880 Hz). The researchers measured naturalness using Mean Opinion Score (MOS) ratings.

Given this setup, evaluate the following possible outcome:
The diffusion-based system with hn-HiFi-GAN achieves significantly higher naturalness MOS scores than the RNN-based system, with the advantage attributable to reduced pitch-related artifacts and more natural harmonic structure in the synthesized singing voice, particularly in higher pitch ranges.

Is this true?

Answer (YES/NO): NO